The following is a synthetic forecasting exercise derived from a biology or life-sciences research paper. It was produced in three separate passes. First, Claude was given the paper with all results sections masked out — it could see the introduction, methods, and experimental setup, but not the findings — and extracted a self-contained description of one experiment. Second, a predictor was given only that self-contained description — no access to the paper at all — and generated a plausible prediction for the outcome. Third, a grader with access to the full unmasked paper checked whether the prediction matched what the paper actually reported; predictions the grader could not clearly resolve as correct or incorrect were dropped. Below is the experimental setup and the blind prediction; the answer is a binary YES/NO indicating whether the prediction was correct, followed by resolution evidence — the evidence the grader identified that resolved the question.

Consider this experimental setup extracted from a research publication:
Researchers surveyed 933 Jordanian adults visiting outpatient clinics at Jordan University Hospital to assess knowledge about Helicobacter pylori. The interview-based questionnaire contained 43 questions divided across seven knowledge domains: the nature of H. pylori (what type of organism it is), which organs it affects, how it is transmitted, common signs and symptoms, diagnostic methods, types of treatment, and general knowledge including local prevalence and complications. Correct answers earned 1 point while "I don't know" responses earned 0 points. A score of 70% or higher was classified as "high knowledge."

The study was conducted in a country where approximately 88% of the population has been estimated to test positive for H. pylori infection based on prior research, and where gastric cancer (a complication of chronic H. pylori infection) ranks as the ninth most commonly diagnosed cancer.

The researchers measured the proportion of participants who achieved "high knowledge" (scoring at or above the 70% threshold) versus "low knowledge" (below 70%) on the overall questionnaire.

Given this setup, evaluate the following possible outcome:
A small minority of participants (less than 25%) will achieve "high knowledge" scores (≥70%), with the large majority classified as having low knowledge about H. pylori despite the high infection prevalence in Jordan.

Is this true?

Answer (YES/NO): NO